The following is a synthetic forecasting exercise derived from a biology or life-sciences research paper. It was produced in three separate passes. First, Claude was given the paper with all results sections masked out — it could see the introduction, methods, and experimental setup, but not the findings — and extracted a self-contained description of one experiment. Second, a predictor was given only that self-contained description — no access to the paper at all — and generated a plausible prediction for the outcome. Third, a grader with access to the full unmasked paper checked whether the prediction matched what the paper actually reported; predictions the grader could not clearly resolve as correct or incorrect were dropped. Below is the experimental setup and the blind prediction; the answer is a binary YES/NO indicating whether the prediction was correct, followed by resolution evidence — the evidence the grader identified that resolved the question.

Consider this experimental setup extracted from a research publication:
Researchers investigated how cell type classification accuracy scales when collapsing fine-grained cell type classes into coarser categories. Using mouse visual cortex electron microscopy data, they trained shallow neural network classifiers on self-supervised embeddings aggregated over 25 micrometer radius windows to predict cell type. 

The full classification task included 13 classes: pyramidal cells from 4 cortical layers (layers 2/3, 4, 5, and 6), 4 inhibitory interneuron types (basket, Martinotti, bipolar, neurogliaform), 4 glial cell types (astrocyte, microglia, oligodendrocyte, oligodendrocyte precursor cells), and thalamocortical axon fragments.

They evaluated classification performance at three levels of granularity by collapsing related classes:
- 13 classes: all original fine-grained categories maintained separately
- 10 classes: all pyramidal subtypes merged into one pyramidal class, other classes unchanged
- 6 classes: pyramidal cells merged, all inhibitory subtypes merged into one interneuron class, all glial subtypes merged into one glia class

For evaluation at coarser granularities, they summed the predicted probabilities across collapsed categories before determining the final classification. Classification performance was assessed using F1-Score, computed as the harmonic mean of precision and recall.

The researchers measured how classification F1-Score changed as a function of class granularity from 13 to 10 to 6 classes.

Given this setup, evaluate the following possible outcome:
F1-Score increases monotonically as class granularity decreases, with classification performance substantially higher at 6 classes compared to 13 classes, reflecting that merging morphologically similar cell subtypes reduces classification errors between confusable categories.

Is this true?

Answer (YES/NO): YES